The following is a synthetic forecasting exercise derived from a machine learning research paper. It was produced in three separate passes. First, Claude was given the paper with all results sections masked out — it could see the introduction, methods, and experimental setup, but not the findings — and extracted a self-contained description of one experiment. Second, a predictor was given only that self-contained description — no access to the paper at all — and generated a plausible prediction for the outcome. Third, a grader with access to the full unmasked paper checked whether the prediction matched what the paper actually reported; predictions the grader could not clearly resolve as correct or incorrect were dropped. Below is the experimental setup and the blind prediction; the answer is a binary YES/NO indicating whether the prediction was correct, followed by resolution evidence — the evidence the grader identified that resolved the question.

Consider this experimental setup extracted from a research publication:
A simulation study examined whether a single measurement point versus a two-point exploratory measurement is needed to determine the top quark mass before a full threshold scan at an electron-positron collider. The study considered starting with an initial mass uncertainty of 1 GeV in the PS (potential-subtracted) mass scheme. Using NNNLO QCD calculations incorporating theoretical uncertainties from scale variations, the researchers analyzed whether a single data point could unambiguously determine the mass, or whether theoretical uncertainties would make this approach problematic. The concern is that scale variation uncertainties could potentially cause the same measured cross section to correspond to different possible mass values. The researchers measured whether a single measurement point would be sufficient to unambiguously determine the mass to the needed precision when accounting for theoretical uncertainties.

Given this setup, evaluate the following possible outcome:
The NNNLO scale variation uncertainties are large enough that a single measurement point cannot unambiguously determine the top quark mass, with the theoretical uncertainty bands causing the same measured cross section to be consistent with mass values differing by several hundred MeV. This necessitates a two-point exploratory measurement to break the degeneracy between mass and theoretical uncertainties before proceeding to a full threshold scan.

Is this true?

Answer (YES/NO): YES